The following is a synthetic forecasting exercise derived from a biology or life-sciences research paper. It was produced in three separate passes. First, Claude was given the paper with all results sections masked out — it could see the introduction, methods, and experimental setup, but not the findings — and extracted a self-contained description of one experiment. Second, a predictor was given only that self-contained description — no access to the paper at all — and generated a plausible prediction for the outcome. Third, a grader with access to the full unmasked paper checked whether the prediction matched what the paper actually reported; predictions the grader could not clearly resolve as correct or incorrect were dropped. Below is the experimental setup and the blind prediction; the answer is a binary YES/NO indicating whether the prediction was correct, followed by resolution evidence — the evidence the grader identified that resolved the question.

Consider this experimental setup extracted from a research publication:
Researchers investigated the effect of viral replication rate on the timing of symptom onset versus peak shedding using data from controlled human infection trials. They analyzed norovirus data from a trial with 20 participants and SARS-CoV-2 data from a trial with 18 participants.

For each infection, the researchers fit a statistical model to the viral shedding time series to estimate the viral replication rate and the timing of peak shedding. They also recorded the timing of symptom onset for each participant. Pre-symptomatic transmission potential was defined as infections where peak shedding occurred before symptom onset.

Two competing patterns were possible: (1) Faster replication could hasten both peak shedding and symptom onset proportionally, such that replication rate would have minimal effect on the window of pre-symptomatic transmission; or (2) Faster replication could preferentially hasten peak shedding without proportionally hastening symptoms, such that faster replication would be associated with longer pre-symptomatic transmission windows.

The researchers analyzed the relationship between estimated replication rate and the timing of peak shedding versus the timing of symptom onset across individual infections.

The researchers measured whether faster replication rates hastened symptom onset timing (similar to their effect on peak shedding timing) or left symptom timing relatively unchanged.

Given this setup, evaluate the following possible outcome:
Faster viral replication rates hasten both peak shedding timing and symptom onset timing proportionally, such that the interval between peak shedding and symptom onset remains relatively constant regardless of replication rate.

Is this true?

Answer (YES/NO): NO